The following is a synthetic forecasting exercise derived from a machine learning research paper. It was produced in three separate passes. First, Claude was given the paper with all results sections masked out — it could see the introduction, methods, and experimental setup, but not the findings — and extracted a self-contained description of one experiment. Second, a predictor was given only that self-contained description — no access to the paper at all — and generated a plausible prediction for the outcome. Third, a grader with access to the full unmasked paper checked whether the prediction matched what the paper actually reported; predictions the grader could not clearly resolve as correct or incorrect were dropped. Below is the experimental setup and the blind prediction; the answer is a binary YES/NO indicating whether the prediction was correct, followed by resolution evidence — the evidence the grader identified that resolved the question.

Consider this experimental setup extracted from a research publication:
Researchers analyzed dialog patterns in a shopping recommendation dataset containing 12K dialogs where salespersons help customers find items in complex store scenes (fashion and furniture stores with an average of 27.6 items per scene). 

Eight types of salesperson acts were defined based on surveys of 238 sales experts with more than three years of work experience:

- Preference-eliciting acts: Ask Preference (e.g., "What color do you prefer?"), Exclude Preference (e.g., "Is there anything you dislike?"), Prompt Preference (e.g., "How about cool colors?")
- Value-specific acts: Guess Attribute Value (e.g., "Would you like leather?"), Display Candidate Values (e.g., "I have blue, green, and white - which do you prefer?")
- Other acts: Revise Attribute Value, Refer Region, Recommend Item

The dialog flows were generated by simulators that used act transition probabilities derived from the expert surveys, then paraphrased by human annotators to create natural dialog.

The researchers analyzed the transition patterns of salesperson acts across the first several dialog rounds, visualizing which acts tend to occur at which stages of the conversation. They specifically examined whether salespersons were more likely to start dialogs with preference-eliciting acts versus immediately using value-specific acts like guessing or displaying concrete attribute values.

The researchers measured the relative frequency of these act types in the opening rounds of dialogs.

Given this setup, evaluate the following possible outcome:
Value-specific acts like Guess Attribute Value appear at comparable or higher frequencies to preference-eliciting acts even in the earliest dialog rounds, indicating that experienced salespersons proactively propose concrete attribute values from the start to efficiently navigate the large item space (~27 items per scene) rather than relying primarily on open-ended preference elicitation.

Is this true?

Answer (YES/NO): NO